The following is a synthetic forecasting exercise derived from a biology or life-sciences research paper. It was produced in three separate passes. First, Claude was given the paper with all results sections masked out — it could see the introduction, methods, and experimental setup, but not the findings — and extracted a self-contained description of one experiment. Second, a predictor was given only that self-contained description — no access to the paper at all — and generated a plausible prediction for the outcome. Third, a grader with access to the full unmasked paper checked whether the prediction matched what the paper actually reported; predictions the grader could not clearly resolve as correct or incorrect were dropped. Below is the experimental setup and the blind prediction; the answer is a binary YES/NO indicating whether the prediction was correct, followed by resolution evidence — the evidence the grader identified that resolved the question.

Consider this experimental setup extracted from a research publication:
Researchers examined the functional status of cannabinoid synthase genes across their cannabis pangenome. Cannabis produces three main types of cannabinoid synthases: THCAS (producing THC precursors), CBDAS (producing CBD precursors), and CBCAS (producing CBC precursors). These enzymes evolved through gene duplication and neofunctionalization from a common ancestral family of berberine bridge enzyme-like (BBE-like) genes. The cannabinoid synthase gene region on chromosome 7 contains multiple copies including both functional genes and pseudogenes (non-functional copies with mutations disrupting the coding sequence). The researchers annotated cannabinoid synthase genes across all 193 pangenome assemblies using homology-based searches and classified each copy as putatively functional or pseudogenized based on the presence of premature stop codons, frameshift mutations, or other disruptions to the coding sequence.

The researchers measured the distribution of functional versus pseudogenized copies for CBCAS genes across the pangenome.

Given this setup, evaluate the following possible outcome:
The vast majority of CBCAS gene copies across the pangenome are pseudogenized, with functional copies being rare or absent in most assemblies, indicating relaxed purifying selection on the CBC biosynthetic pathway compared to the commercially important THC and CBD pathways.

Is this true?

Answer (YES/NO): YES